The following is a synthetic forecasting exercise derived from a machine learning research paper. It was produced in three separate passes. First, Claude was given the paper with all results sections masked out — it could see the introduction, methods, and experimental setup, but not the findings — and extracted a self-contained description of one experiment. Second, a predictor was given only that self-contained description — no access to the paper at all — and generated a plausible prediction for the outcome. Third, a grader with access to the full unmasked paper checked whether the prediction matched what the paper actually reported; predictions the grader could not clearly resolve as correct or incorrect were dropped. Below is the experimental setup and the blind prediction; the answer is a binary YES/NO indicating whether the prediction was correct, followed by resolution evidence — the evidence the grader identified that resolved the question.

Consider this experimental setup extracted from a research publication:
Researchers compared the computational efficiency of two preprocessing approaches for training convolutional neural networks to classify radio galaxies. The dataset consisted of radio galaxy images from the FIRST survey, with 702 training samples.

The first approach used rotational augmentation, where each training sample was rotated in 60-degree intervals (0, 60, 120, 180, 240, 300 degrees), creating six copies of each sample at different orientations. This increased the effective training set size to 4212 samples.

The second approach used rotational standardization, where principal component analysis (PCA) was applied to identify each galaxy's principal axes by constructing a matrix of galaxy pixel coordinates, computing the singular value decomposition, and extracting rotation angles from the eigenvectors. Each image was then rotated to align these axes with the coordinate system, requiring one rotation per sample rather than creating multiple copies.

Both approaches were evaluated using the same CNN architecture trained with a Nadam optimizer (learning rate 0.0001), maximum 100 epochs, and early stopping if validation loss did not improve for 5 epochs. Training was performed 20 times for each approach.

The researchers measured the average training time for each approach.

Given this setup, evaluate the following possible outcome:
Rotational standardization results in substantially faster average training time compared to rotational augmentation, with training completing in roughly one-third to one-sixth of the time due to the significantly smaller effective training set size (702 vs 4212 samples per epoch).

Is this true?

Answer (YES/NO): YES